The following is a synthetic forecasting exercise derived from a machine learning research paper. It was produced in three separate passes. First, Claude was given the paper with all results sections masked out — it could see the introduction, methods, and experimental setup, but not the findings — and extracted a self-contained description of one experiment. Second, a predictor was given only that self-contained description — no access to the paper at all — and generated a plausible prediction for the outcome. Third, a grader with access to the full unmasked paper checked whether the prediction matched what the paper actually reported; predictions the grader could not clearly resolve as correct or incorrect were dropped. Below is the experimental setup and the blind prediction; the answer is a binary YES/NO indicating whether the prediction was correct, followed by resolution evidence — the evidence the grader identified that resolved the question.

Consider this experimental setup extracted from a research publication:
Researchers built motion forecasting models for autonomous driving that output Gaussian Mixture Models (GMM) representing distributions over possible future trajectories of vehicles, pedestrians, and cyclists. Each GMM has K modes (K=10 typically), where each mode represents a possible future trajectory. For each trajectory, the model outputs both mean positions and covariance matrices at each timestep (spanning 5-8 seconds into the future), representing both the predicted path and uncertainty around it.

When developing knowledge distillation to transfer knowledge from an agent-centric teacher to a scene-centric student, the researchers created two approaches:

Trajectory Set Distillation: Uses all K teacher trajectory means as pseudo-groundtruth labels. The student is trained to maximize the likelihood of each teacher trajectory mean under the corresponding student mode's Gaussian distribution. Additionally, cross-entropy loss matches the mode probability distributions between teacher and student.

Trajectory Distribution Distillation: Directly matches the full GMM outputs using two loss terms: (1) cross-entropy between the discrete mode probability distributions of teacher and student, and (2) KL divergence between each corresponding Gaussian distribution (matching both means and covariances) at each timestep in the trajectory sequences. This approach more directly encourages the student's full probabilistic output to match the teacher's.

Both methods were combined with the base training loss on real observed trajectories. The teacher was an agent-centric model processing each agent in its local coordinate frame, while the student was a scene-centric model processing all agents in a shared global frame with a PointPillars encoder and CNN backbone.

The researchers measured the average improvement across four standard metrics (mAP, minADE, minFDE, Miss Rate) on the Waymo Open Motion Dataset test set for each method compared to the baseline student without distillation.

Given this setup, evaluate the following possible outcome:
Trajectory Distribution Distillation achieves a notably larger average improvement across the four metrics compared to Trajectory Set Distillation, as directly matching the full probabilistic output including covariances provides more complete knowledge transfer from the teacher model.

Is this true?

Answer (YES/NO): NO